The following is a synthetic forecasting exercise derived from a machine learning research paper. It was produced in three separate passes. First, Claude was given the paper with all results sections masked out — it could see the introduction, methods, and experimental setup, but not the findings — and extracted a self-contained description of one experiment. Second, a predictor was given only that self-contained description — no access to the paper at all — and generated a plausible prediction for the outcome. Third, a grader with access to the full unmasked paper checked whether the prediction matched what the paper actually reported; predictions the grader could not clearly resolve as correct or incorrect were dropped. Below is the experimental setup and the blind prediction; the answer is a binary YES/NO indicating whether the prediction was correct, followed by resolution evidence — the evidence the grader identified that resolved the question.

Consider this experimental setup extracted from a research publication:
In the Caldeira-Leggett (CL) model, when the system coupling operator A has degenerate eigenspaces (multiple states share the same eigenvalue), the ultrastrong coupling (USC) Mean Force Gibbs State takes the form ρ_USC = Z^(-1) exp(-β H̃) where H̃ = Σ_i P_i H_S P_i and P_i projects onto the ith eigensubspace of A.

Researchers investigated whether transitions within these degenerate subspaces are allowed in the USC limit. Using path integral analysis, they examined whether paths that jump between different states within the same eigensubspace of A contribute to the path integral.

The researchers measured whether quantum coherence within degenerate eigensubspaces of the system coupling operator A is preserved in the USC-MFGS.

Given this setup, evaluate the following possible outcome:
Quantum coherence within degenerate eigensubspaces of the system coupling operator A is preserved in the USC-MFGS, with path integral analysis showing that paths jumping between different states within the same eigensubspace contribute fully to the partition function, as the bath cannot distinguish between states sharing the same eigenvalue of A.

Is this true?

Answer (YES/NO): YES